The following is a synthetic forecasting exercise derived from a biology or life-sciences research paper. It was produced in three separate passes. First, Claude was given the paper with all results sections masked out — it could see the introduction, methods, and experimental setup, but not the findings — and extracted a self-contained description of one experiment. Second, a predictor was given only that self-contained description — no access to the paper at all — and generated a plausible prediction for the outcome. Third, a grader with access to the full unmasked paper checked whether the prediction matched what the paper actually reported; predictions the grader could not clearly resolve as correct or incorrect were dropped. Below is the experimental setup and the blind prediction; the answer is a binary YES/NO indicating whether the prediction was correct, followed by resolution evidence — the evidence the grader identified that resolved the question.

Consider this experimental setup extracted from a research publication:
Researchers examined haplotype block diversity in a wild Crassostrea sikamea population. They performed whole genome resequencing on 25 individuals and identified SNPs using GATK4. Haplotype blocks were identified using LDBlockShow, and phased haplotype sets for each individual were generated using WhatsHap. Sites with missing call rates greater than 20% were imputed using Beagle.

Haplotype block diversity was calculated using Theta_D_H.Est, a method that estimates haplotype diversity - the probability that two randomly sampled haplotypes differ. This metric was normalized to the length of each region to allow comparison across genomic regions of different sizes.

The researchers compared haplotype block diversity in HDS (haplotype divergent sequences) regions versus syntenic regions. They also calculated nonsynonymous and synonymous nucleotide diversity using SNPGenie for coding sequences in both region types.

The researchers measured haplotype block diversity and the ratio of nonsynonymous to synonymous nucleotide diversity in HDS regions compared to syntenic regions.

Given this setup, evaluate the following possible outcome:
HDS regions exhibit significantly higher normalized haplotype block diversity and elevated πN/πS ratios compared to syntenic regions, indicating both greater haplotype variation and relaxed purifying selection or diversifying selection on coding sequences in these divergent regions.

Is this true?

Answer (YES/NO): NO